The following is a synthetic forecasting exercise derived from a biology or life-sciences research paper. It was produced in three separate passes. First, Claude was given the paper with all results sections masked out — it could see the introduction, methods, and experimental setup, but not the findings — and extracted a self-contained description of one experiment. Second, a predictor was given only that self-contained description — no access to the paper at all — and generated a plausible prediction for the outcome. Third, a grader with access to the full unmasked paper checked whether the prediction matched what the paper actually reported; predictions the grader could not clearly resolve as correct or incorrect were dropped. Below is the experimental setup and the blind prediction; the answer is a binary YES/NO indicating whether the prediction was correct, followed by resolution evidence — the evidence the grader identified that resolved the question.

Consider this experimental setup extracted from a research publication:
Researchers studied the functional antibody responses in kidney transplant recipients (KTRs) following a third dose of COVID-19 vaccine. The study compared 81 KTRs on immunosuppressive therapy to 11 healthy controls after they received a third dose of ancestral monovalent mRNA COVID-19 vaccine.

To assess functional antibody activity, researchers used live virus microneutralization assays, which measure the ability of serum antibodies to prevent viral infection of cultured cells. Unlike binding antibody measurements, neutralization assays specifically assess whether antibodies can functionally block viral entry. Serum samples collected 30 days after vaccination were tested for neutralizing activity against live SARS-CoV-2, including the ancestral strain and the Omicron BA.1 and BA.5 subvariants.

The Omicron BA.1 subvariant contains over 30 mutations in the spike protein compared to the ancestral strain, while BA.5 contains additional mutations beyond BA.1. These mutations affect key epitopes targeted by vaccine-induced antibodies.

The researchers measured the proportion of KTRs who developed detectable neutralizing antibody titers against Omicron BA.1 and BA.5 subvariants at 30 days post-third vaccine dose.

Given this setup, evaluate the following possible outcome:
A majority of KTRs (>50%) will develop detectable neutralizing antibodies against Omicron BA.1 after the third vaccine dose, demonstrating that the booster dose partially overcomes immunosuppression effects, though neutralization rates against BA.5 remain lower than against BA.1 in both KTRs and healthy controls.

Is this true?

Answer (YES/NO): NO